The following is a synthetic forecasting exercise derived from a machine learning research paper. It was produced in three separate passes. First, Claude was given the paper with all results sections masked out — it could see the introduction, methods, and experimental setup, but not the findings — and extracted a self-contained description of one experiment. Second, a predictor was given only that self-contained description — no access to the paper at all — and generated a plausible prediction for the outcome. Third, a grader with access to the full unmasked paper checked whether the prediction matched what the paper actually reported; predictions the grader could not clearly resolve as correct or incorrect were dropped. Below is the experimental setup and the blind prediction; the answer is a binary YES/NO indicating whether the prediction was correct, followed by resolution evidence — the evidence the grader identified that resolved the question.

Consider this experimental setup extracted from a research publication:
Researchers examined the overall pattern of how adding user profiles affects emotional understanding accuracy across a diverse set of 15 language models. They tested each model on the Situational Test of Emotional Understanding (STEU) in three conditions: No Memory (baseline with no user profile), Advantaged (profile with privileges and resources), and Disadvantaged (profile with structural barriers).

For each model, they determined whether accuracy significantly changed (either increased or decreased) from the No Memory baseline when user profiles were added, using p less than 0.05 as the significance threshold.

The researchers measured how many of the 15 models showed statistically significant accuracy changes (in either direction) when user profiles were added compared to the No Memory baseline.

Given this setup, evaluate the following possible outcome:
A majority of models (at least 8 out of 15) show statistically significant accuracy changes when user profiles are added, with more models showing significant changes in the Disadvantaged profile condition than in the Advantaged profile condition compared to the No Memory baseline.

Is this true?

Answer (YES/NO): NO